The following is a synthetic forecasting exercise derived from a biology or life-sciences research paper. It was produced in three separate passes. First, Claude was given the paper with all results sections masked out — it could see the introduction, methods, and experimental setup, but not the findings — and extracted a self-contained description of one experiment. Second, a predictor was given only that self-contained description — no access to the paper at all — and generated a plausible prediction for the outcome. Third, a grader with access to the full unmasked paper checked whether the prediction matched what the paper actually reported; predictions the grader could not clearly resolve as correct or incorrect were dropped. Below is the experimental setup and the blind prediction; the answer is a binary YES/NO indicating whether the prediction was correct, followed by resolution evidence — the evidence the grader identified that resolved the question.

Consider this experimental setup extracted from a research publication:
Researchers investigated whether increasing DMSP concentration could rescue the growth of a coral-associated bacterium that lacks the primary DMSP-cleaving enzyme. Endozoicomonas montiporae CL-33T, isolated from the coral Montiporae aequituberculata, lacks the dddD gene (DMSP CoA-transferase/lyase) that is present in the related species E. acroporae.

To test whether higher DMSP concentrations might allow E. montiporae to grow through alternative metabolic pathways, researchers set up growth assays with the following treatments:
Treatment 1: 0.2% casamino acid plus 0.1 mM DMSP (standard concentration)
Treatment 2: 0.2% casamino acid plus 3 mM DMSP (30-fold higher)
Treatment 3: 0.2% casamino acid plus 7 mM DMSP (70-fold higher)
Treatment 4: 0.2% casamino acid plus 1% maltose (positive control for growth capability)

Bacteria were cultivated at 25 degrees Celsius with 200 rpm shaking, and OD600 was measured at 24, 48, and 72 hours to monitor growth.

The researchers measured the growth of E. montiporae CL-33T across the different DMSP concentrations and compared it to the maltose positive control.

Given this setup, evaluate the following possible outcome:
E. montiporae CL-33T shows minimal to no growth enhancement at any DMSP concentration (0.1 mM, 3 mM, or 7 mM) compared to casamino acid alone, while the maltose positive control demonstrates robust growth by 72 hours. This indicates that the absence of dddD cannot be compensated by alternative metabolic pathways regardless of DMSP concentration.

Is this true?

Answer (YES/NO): YES